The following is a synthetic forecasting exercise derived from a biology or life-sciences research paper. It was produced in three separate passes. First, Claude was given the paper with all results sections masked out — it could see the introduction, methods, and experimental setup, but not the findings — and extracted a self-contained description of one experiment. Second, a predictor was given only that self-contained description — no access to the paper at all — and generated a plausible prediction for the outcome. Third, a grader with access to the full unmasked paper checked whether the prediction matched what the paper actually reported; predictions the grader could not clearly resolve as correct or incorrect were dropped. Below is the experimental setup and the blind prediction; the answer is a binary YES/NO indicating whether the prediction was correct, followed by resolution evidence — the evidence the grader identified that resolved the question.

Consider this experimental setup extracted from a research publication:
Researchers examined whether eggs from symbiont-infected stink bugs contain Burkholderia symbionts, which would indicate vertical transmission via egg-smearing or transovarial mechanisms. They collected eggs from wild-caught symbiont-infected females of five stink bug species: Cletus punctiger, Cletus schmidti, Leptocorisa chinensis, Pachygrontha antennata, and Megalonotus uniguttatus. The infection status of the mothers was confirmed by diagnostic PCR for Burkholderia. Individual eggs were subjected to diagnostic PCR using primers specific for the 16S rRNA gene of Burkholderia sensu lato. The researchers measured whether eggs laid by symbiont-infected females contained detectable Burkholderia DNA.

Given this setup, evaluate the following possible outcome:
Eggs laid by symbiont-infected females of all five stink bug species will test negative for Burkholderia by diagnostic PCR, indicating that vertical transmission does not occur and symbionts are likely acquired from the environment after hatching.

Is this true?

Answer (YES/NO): YES